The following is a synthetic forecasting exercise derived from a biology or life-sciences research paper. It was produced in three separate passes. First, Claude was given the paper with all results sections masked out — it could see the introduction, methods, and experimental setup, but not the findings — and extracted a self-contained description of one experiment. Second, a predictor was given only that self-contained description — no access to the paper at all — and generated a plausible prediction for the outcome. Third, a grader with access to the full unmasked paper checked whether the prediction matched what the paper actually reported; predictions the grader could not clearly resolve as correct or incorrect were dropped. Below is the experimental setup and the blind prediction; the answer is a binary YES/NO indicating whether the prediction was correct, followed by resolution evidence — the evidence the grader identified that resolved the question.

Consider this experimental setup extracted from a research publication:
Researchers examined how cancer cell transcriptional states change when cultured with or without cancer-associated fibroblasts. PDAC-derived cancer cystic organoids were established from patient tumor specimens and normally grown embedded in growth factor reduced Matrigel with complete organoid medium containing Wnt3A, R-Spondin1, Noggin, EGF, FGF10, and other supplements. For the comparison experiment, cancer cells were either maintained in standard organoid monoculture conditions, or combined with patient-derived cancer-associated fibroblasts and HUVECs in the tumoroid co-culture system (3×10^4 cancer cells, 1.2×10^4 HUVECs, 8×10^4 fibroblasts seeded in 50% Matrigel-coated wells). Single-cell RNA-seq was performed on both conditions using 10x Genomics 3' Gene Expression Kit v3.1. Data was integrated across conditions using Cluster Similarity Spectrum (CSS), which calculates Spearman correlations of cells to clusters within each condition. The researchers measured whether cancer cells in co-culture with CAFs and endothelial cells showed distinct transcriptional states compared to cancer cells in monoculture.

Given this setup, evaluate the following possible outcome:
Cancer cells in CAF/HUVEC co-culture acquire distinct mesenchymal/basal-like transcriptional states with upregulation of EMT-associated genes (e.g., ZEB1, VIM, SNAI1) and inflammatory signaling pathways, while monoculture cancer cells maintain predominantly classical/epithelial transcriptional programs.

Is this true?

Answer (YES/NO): NO